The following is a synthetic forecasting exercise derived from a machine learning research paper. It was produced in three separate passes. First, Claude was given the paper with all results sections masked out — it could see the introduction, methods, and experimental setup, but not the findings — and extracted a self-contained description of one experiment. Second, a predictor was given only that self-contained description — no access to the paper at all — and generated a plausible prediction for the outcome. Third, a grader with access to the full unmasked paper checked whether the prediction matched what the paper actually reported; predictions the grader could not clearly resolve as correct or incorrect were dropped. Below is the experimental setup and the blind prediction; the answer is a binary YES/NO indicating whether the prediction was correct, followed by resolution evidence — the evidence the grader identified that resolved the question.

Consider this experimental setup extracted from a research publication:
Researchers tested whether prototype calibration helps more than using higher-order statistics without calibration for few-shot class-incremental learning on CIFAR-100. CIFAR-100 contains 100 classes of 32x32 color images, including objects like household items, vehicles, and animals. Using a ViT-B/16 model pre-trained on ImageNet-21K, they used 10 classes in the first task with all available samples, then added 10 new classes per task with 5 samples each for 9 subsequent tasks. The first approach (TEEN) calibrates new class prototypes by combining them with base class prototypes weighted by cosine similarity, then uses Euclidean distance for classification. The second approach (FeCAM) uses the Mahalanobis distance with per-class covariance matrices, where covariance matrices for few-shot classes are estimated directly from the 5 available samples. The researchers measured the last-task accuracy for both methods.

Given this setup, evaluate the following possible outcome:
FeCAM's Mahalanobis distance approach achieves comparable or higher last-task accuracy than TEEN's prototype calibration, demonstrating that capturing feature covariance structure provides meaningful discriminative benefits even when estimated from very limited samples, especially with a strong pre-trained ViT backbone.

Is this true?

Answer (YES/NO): NO